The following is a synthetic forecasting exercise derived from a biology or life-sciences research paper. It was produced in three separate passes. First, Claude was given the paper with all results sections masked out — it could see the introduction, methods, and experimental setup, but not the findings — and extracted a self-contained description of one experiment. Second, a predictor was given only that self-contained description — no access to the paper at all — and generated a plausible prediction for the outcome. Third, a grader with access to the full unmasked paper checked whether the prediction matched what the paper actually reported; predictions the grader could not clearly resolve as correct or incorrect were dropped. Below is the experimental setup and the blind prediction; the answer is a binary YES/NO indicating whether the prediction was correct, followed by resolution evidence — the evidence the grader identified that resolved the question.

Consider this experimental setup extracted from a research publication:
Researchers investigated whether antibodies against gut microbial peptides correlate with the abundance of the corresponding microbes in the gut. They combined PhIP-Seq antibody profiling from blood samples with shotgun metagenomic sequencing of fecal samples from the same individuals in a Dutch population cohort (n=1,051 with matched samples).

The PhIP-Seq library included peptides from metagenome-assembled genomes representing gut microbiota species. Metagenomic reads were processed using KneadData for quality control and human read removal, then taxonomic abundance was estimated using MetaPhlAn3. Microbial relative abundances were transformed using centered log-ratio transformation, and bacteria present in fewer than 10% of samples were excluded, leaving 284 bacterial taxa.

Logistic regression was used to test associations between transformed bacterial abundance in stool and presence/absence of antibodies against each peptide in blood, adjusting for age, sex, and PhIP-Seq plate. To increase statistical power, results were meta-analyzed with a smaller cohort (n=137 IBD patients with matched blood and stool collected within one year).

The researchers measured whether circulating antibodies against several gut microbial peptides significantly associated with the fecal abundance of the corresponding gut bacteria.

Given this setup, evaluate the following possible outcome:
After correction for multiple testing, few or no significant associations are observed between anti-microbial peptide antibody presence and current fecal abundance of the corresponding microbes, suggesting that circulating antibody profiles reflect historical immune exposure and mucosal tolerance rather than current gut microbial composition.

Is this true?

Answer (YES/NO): YES